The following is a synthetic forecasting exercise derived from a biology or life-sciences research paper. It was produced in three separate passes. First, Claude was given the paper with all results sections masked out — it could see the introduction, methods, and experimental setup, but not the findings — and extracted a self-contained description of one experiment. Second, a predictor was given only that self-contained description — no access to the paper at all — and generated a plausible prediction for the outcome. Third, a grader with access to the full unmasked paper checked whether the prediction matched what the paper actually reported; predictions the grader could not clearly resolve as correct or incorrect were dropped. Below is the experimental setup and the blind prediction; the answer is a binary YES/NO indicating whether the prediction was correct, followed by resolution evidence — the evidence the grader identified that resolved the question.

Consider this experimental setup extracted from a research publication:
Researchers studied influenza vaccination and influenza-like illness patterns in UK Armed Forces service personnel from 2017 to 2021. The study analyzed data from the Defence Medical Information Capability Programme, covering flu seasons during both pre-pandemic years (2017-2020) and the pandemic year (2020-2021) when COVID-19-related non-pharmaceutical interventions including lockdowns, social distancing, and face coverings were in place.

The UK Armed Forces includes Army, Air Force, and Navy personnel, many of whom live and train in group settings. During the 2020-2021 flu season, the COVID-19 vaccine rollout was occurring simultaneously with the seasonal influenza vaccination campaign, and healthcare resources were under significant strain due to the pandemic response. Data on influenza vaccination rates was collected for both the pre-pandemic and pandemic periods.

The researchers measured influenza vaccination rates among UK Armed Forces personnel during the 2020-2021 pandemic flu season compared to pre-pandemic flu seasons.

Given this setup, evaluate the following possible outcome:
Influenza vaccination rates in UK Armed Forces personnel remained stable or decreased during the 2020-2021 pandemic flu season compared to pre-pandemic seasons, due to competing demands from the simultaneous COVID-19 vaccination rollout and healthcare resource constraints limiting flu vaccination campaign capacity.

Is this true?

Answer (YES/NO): NO